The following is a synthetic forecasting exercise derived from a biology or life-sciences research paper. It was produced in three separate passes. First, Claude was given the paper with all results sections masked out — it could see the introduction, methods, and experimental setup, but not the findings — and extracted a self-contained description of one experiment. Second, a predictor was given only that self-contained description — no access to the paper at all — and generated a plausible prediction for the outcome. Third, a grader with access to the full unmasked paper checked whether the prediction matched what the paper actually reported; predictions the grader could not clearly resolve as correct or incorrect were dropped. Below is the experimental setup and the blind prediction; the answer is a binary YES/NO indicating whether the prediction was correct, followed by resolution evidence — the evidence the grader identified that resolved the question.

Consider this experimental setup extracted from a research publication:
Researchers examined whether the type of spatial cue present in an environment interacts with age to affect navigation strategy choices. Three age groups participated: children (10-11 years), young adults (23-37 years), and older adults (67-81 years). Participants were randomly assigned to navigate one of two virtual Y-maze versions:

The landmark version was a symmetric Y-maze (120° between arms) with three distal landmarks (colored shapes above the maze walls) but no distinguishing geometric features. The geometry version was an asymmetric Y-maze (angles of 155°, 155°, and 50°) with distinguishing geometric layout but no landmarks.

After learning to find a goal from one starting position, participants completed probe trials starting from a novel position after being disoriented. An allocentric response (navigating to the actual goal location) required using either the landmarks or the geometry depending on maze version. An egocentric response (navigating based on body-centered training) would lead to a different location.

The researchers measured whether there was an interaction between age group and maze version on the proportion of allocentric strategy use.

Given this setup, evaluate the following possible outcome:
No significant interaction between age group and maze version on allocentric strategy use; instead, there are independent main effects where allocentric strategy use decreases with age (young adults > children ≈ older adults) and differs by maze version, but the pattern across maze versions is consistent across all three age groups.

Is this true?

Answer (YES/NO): NO